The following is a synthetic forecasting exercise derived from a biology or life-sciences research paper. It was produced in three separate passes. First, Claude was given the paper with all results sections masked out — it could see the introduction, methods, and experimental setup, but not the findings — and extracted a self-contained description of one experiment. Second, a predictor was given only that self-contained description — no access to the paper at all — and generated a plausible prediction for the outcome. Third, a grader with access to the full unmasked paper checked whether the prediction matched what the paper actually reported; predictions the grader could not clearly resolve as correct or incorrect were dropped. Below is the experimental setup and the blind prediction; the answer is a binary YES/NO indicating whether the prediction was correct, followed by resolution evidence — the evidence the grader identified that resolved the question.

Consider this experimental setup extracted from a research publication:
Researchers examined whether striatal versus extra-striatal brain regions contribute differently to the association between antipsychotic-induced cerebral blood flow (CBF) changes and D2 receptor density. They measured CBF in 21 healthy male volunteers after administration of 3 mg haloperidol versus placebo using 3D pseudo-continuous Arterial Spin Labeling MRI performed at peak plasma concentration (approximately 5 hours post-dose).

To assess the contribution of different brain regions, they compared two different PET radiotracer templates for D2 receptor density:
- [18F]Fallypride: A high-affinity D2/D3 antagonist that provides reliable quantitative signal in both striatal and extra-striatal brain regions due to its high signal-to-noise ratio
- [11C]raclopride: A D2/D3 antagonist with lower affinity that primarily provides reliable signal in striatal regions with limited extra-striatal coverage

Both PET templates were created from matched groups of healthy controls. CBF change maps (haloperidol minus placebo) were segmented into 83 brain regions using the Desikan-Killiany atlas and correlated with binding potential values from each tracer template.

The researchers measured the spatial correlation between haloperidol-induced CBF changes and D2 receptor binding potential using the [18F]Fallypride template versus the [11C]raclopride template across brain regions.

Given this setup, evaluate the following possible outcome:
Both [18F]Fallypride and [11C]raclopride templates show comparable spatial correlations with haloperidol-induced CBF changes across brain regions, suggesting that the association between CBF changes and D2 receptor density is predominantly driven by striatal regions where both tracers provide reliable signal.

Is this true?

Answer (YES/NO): NO